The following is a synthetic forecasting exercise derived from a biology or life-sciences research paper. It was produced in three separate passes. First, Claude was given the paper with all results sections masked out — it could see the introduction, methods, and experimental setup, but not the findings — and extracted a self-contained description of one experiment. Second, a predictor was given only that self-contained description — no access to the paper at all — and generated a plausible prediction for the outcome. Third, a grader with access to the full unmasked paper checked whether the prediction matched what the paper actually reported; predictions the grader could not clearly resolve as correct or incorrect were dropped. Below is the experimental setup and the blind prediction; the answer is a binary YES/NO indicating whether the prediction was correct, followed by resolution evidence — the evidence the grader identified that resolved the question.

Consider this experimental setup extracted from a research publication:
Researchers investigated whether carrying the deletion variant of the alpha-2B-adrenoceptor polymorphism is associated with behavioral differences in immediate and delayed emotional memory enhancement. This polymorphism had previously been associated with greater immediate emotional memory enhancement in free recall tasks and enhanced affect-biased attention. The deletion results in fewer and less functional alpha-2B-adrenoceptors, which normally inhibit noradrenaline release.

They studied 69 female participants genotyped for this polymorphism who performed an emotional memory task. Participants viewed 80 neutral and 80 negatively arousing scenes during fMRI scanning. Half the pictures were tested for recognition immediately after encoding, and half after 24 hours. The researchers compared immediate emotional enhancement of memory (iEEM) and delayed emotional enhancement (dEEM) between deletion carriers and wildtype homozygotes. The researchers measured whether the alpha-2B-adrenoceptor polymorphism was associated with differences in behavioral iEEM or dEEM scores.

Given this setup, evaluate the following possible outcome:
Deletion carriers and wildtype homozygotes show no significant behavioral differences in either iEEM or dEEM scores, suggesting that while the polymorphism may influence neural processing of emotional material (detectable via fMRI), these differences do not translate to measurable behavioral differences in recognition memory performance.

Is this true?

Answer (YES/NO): YES